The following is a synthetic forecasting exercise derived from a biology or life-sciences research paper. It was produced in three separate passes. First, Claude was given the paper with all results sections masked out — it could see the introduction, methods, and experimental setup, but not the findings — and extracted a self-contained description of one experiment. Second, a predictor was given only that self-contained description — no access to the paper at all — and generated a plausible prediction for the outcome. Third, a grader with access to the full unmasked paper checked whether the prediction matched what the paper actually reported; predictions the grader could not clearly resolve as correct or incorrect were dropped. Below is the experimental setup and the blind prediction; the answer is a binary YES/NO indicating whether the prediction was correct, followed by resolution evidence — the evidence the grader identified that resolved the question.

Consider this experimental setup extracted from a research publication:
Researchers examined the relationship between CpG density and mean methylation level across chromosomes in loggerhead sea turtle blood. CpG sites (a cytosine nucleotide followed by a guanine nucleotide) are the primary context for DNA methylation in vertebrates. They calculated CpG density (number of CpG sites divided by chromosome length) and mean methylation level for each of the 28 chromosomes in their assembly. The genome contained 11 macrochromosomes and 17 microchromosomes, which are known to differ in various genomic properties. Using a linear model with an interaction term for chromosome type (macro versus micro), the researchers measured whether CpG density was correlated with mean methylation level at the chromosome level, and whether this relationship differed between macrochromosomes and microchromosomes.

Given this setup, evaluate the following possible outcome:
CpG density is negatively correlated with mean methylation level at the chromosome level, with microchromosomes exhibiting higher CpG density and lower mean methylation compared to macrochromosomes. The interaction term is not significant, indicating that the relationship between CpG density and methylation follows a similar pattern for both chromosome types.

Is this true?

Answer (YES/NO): NO